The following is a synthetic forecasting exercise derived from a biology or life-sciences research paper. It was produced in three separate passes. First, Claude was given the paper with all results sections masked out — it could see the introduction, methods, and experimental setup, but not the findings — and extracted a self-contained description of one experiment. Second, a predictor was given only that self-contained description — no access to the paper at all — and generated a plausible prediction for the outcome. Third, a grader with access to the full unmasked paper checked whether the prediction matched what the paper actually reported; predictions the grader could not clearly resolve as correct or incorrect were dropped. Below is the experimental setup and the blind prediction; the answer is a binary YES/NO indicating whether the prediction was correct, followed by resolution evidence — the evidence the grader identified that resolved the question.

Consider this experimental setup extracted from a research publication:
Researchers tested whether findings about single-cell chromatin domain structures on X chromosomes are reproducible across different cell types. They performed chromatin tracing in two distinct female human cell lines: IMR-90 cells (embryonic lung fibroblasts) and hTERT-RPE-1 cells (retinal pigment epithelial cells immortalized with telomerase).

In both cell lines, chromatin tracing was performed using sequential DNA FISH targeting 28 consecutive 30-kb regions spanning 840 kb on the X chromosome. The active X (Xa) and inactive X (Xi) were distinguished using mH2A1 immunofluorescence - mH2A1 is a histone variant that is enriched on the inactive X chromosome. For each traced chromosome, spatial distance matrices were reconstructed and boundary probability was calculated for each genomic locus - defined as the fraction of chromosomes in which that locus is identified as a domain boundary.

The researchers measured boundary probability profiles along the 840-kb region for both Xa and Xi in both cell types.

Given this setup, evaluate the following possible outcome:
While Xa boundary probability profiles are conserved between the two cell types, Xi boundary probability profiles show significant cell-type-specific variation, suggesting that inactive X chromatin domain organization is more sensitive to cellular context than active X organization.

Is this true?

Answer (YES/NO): NO